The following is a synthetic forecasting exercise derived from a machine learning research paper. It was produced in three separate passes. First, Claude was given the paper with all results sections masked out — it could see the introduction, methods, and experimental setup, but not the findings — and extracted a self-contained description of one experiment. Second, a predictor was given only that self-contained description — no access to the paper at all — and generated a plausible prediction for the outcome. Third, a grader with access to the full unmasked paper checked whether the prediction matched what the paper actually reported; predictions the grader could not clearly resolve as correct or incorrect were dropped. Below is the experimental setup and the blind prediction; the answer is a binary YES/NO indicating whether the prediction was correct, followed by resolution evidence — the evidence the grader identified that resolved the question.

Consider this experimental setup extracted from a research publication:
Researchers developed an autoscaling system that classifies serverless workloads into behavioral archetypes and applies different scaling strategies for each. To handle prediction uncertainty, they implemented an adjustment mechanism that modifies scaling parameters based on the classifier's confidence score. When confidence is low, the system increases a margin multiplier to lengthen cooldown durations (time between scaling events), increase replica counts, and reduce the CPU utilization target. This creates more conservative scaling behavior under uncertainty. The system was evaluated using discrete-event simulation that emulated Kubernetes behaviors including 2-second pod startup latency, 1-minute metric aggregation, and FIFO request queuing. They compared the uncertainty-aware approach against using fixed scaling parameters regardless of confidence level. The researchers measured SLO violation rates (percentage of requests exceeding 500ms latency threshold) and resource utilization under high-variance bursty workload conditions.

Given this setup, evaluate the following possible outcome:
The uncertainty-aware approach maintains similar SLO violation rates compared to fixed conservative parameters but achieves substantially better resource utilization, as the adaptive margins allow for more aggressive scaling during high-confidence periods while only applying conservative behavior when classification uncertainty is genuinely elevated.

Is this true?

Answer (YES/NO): NO